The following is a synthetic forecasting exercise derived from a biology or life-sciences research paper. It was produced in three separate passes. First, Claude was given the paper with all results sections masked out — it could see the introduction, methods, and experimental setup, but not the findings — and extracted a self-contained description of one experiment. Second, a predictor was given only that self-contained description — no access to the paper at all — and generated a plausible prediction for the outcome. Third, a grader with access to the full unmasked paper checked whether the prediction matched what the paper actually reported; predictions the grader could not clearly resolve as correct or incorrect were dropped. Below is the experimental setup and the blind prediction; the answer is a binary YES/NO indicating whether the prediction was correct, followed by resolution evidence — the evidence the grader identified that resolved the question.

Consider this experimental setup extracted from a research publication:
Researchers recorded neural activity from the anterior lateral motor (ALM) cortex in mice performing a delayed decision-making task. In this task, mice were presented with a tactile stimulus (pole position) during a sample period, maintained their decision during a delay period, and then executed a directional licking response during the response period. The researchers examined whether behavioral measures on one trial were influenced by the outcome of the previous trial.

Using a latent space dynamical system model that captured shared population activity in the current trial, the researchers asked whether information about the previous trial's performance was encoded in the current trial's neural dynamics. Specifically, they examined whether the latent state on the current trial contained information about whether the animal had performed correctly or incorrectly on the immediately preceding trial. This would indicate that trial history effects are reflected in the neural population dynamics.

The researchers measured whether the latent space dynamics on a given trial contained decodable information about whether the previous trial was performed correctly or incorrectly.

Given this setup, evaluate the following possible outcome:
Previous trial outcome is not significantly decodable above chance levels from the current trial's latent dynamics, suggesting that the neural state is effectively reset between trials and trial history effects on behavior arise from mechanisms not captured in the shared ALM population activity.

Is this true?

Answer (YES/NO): NO